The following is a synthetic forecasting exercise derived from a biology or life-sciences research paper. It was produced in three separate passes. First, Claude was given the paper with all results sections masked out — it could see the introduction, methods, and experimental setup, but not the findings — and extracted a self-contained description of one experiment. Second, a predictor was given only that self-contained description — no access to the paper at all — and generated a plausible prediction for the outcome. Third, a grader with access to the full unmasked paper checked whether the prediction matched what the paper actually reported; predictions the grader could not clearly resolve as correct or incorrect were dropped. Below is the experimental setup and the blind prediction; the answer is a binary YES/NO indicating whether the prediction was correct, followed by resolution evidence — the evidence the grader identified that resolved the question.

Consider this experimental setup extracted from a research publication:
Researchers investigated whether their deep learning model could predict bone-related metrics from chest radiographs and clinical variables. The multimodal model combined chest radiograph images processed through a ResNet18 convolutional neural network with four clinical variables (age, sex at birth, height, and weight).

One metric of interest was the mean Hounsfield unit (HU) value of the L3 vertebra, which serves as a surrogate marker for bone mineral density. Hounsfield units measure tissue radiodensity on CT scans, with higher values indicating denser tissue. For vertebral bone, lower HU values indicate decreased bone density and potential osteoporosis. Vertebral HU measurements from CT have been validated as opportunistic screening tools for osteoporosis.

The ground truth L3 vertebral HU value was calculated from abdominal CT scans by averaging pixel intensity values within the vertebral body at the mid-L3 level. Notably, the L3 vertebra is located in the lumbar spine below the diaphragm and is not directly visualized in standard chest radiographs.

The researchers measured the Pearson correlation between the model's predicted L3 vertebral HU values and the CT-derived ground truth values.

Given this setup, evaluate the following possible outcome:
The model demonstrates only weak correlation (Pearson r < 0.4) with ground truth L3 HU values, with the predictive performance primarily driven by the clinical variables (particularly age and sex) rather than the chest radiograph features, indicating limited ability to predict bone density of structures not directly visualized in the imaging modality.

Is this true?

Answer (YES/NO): NO